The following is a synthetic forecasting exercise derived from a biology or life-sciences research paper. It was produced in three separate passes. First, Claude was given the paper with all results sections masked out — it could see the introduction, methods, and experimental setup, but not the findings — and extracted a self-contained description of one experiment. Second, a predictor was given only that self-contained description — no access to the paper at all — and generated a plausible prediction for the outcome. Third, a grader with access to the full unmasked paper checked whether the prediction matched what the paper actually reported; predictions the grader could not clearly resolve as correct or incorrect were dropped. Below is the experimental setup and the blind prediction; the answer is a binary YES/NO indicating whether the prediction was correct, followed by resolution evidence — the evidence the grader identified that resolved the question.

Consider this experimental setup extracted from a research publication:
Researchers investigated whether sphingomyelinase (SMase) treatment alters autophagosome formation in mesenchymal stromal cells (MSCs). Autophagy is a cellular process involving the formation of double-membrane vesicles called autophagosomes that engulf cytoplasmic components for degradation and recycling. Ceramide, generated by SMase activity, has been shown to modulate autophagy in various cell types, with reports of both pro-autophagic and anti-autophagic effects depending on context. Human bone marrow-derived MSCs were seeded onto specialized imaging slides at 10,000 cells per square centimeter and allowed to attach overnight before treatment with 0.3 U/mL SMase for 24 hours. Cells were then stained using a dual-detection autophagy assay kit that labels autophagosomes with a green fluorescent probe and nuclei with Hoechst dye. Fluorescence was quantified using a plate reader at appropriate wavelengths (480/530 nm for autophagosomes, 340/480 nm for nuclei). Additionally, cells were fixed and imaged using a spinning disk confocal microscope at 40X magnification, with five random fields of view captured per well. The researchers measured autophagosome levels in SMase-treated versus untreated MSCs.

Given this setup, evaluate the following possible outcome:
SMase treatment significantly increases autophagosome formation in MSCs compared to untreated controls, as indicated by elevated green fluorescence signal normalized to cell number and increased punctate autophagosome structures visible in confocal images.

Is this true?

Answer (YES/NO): NO